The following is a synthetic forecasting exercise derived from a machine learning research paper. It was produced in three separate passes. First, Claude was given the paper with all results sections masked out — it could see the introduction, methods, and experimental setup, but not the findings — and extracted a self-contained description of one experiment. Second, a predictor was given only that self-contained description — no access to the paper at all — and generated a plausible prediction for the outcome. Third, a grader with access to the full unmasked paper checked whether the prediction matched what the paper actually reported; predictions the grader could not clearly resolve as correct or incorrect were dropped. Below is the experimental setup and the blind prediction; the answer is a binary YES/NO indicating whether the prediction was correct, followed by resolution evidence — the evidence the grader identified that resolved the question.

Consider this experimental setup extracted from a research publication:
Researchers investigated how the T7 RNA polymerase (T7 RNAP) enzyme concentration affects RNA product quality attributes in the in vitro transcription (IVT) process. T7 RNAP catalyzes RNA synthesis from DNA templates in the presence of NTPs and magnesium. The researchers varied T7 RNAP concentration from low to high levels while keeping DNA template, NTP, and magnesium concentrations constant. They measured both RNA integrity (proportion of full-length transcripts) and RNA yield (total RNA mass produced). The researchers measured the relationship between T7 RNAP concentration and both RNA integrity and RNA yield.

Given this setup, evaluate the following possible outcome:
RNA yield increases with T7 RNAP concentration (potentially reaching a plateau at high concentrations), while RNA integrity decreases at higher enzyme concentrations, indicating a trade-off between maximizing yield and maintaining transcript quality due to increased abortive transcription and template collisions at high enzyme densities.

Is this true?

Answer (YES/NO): NO